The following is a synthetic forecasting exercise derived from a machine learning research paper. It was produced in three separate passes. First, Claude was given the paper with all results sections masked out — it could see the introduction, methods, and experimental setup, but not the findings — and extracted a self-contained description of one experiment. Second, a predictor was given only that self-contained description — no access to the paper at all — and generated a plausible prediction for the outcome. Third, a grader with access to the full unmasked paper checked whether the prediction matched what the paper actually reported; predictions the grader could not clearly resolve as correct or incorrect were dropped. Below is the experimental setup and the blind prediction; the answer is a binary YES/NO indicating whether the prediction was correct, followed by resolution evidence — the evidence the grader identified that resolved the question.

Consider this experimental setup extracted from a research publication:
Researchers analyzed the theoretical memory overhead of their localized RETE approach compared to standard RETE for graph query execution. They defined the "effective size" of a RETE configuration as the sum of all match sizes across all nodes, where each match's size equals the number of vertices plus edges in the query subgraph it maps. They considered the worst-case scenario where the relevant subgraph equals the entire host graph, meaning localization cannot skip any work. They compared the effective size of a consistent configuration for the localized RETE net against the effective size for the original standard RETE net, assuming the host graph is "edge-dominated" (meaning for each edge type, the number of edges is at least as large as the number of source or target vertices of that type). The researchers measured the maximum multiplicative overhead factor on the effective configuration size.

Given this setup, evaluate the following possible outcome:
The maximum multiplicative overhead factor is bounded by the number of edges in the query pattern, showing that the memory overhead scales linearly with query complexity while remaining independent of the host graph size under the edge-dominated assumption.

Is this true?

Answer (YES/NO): NO